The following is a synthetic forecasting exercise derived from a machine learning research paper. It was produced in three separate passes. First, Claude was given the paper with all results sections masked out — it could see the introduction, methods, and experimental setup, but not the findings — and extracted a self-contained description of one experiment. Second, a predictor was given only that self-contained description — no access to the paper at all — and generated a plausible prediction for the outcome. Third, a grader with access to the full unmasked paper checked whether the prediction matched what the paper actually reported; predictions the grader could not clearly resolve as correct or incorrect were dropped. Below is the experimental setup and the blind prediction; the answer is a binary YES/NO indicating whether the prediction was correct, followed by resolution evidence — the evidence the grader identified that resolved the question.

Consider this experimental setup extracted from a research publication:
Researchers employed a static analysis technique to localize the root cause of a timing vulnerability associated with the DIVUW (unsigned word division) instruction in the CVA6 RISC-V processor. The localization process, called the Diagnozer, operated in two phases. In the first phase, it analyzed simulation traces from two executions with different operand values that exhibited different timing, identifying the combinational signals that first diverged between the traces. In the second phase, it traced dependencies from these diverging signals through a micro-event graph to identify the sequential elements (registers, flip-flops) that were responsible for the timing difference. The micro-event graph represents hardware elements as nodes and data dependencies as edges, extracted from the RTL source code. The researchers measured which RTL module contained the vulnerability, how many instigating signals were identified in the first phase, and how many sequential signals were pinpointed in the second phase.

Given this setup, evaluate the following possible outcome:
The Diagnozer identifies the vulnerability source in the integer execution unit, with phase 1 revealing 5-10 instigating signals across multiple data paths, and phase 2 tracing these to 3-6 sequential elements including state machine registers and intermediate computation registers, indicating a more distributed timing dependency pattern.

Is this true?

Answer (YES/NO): NO